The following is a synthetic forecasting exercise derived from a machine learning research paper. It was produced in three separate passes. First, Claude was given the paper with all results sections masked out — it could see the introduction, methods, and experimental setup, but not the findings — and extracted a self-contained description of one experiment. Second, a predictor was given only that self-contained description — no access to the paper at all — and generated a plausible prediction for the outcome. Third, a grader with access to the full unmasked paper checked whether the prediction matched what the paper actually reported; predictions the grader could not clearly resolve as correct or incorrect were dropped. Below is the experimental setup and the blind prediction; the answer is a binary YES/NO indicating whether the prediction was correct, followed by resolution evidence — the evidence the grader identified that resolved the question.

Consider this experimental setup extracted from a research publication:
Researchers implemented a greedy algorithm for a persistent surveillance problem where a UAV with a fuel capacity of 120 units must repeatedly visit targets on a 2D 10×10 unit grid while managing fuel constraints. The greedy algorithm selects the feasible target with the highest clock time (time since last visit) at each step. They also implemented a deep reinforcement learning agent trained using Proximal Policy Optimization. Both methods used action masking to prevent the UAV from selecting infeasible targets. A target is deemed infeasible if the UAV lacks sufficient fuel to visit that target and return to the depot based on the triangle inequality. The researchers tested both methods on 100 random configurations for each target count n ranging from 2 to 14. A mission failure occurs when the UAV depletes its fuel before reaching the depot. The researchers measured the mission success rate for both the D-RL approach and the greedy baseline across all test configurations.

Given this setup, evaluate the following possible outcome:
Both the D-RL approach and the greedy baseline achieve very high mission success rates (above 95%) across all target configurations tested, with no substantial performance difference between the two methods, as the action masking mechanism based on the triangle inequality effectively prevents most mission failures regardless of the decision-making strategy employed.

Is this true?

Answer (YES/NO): YES